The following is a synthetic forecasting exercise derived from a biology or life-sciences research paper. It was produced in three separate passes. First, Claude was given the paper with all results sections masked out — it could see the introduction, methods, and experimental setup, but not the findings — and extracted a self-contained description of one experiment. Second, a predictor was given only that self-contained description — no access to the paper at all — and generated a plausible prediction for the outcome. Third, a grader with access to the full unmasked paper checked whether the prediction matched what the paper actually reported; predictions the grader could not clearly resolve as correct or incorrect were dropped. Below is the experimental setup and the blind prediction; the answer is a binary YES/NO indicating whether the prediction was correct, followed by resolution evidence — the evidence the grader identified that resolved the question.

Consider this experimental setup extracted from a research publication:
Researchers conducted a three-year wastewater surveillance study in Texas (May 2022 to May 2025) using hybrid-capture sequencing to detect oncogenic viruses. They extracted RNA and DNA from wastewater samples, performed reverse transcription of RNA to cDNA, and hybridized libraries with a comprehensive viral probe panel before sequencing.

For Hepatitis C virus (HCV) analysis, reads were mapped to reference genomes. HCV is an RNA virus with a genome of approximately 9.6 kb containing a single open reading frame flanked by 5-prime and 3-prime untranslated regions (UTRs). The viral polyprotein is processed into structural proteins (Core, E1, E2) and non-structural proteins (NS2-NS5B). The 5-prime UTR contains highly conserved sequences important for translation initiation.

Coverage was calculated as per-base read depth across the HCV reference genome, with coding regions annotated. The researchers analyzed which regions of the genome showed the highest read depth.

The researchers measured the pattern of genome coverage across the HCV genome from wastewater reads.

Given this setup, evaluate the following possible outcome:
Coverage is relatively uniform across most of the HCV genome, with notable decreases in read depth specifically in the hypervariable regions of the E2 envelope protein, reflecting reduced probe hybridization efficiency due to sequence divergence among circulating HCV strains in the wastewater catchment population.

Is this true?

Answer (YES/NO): NO